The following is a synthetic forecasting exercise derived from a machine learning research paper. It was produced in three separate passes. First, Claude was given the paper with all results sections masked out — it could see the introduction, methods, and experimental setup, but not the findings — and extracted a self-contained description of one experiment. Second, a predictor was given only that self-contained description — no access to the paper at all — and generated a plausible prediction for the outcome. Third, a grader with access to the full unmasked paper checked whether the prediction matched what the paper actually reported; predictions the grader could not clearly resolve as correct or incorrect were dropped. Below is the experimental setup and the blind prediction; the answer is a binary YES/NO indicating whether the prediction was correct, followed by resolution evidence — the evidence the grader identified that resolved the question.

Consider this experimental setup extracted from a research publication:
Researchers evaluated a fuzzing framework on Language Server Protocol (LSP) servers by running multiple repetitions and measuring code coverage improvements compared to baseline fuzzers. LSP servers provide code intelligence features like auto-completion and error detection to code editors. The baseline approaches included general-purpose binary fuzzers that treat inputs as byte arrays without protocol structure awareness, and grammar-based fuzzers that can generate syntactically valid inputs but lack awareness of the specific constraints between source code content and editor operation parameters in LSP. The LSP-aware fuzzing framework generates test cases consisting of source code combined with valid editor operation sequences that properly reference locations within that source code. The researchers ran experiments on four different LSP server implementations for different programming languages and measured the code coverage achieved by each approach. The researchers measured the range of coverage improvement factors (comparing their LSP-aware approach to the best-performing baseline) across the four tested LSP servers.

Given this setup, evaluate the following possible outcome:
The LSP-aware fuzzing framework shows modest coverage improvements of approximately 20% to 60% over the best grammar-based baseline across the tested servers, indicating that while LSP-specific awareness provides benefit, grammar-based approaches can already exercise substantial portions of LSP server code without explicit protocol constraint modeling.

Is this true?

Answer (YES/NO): NO